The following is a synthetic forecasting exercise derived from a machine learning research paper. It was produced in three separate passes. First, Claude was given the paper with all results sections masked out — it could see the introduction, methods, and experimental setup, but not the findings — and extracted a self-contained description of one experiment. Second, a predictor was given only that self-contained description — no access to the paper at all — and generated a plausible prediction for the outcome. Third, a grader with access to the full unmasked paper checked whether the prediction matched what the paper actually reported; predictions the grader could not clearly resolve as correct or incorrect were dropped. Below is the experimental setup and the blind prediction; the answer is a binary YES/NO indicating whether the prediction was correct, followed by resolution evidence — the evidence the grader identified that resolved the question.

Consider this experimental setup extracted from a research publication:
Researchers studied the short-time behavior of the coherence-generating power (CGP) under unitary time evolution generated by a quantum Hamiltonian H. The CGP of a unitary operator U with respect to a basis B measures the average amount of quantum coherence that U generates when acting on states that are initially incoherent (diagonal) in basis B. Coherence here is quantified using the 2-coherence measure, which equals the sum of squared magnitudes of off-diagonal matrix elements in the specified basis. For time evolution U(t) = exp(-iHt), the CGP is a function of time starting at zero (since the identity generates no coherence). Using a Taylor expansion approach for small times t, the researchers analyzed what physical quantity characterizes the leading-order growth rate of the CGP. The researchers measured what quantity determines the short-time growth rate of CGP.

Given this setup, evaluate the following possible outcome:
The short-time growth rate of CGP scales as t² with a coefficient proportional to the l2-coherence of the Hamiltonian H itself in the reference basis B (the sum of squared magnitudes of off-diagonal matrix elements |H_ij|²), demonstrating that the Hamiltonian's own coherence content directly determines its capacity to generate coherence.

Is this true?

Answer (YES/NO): NO